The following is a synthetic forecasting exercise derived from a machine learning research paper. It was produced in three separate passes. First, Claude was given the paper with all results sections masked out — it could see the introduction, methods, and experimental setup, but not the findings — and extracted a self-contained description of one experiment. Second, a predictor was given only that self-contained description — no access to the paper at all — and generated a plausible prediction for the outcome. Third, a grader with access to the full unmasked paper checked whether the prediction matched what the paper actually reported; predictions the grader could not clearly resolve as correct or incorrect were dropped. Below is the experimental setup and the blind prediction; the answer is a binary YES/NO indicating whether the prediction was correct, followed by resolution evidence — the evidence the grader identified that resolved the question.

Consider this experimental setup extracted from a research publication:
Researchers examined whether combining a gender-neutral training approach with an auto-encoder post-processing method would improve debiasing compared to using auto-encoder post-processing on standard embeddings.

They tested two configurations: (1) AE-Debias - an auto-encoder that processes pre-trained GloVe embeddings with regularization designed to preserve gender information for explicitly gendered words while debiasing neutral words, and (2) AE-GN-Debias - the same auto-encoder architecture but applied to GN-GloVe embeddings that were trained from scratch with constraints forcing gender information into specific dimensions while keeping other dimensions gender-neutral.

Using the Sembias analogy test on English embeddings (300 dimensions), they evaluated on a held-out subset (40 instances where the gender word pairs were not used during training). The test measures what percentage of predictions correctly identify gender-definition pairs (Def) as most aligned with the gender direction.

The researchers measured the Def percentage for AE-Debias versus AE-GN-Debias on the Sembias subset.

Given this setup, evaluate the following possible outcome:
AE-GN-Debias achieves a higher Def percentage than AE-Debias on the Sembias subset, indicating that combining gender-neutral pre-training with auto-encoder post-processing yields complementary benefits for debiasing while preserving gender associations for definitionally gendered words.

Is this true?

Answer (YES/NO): YES